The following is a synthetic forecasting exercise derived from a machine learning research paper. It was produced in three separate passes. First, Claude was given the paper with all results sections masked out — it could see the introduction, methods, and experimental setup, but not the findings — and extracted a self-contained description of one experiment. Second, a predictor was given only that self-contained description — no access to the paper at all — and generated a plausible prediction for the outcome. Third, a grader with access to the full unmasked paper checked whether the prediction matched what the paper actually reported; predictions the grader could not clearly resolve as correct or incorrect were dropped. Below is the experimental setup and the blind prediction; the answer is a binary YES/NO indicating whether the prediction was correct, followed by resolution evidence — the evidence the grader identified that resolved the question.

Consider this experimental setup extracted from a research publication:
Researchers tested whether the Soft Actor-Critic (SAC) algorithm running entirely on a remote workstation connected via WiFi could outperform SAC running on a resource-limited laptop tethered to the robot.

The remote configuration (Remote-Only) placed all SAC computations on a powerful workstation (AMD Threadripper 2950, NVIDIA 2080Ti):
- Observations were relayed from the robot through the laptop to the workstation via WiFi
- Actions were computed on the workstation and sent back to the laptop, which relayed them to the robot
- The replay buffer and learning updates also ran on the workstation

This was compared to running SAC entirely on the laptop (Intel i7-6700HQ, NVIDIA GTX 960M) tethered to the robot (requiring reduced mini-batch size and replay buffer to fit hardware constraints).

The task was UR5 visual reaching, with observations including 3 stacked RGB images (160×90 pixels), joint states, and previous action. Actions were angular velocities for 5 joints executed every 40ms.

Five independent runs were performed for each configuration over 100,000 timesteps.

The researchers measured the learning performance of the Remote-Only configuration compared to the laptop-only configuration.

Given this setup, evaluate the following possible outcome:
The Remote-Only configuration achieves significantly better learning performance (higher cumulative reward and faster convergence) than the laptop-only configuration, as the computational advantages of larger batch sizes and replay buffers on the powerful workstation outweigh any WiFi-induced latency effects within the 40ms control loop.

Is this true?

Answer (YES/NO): NO